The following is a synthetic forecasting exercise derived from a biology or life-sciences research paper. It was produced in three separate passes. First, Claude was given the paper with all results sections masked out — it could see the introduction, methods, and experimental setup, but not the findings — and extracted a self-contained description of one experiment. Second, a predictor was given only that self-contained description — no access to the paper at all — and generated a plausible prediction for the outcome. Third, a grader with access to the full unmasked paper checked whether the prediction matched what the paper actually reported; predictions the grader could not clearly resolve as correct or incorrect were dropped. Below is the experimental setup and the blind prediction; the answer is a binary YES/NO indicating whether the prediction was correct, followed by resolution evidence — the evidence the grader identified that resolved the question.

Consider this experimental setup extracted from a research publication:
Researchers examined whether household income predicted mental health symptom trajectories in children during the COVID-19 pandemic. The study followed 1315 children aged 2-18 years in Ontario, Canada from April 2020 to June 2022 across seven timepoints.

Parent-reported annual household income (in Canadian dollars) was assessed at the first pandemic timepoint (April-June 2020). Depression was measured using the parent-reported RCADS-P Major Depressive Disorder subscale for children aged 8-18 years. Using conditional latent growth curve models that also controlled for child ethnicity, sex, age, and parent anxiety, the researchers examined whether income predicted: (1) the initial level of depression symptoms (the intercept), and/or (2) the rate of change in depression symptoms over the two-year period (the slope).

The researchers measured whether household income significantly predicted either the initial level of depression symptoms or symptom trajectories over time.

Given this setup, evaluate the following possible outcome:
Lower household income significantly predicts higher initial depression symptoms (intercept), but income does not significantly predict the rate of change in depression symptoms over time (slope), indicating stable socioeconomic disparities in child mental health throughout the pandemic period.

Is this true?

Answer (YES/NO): NO